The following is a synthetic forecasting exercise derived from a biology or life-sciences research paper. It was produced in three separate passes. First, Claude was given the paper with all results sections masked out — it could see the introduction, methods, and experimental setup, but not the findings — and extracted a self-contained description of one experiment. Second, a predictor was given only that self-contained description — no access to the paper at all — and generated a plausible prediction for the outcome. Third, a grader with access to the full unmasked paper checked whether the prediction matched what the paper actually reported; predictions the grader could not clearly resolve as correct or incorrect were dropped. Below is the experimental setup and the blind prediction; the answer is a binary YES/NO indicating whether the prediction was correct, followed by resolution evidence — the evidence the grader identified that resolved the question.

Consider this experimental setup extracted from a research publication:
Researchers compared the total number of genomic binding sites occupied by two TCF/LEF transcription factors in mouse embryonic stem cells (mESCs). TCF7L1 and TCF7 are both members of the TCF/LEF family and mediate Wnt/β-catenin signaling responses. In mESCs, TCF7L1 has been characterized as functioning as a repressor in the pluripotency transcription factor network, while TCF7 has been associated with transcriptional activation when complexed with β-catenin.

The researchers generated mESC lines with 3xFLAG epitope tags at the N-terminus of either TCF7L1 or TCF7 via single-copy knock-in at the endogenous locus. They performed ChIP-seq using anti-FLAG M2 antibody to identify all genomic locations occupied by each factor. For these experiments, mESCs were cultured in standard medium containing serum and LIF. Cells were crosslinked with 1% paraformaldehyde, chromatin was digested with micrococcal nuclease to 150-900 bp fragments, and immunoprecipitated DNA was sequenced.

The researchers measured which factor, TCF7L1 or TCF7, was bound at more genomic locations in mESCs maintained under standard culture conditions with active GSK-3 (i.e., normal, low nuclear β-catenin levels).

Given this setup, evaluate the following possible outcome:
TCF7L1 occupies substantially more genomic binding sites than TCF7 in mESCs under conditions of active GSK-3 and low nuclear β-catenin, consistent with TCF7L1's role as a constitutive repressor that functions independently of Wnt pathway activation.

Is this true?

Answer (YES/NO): YES